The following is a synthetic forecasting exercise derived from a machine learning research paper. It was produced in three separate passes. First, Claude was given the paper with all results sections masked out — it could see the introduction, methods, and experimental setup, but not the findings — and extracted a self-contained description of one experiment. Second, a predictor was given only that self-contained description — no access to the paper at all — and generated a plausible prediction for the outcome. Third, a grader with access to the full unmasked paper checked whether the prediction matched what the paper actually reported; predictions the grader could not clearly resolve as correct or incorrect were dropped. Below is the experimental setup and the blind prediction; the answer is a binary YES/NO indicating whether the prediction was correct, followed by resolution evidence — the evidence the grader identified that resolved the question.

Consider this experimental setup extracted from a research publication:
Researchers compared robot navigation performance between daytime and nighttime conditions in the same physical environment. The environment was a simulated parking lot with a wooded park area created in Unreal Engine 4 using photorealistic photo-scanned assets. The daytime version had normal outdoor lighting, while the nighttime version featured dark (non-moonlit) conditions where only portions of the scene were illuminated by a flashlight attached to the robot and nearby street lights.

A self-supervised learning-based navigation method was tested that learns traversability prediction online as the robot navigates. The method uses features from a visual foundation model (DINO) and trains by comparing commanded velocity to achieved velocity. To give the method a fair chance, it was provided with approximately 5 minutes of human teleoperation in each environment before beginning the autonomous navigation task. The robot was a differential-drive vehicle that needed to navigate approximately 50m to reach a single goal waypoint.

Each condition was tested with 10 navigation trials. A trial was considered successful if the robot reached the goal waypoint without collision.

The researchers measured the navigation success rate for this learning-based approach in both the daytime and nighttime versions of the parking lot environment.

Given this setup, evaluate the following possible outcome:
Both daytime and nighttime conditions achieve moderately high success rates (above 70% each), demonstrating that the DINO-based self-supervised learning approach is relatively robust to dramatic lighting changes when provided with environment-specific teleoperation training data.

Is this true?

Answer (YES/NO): YES